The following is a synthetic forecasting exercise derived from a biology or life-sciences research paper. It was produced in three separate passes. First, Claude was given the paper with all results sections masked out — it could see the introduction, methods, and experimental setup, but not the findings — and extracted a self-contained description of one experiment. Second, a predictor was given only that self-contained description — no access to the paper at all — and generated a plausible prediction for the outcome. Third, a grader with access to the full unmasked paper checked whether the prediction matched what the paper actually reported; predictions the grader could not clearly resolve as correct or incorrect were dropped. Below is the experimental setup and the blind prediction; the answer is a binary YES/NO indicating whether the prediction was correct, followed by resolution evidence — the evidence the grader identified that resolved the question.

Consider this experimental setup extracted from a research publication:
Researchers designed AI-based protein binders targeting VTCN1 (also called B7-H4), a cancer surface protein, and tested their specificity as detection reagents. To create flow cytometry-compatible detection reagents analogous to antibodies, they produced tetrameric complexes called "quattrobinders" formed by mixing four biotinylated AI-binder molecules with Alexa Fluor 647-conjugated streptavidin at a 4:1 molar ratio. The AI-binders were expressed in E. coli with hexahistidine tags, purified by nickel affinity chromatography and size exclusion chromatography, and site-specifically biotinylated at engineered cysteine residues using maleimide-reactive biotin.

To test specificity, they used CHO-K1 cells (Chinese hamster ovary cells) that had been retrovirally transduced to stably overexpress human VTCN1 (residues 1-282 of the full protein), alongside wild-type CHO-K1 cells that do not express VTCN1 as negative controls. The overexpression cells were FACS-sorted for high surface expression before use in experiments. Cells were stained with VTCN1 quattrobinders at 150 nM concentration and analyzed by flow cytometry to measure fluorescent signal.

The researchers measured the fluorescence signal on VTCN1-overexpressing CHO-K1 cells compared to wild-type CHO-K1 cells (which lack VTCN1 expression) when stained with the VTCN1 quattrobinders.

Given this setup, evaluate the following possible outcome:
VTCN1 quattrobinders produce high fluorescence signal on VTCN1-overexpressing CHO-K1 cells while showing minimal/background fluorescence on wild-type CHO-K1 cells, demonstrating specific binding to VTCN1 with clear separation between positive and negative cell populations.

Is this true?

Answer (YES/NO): NO